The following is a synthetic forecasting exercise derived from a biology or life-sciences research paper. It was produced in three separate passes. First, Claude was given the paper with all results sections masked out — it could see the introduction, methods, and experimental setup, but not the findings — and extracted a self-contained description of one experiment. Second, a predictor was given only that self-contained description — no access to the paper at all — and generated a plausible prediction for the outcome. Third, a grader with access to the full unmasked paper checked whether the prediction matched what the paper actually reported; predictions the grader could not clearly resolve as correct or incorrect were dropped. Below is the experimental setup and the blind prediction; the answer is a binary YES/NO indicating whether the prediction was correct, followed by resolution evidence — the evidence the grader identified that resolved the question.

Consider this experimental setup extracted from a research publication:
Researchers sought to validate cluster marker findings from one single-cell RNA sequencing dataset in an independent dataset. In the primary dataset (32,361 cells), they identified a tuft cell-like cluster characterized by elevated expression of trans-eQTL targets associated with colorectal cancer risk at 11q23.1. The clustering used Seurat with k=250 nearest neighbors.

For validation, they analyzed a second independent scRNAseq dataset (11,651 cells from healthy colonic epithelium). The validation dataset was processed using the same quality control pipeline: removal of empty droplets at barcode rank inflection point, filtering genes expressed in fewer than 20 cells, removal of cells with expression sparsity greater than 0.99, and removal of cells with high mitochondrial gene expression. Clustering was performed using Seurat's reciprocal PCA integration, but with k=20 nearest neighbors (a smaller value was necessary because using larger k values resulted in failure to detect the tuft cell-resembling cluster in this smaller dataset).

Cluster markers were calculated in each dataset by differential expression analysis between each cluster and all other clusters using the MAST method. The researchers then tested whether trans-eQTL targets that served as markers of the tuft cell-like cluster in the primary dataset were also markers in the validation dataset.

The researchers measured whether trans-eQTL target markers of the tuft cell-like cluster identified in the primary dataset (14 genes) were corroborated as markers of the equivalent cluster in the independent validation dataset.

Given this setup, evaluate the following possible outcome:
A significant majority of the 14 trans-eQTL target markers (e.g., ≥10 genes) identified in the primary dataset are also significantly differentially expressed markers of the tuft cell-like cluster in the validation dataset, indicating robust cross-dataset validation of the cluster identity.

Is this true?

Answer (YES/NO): YES